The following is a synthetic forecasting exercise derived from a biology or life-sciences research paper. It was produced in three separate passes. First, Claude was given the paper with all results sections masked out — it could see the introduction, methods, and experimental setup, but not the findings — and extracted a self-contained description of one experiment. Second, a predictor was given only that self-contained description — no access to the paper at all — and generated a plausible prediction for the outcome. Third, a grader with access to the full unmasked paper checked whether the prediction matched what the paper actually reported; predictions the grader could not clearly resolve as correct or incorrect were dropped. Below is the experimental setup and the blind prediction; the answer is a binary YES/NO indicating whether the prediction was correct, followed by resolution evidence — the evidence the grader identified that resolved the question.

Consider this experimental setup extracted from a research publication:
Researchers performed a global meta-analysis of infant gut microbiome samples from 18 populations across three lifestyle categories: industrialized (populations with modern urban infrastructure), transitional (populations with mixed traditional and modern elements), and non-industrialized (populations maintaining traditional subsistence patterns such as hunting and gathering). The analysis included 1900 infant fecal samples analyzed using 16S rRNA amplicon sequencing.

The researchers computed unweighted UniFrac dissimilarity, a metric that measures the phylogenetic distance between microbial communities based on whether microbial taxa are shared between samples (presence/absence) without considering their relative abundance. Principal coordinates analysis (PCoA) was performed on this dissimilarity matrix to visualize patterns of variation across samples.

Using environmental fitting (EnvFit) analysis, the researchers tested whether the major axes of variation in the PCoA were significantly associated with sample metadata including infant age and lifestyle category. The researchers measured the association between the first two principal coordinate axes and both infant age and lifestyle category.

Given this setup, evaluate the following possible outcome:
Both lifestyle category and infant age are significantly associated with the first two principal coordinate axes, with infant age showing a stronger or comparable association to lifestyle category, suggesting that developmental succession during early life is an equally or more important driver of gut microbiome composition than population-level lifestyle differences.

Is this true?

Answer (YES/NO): NO